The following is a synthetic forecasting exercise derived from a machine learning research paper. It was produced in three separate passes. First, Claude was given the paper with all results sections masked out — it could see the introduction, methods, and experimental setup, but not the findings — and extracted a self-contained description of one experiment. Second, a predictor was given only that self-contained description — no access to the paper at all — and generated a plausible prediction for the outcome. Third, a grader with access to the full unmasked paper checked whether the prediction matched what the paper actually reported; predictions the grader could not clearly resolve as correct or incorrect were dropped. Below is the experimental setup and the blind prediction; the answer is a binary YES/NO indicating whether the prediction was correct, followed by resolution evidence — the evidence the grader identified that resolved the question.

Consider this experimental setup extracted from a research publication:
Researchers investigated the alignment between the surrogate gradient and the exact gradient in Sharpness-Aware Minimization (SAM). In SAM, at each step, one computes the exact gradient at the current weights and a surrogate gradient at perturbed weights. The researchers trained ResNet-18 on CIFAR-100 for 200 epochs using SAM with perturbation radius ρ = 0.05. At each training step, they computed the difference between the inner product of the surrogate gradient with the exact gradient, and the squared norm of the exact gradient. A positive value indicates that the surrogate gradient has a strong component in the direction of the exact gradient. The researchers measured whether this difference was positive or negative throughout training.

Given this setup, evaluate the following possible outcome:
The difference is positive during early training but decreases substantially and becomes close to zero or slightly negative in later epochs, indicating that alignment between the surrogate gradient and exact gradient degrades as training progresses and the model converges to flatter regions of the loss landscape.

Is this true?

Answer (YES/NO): NO